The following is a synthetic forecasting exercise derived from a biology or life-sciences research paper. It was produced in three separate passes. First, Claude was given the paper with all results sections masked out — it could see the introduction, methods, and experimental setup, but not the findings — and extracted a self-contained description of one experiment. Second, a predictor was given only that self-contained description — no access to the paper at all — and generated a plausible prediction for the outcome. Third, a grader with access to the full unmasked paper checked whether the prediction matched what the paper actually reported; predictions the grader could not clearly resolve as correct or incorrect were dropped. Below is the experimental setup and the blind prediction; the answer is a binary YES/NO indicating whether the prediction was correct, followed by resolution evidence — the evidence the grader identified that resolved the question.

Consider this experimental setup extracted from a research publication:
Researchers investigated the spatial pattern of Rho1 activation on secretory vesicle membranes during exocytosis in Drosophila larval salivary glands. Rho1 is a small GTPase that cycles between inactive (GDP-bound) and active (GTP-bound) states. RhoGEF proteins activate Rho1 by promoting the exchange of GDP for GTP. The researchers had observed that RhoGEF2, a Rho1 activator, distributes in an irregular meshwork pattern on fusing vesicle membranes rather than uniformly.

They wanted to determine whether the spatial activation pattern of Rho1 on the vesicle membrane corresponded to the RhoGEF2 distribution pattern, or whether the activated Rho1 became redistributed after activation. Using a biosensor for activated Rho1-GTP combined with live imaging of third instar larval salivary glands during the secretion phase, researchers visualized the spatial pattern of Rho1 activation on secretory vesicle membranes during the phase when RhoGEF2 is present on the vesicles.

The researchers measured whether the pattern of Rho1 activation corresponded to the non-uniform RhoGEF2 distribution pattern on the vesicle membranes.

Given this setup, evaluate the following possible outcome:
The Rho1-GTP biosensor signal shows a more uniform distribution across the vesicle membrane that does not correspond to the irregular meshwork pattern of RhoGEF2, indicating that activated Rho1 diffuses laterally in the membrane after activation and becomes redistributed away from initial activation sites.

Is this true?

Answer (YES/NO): NO